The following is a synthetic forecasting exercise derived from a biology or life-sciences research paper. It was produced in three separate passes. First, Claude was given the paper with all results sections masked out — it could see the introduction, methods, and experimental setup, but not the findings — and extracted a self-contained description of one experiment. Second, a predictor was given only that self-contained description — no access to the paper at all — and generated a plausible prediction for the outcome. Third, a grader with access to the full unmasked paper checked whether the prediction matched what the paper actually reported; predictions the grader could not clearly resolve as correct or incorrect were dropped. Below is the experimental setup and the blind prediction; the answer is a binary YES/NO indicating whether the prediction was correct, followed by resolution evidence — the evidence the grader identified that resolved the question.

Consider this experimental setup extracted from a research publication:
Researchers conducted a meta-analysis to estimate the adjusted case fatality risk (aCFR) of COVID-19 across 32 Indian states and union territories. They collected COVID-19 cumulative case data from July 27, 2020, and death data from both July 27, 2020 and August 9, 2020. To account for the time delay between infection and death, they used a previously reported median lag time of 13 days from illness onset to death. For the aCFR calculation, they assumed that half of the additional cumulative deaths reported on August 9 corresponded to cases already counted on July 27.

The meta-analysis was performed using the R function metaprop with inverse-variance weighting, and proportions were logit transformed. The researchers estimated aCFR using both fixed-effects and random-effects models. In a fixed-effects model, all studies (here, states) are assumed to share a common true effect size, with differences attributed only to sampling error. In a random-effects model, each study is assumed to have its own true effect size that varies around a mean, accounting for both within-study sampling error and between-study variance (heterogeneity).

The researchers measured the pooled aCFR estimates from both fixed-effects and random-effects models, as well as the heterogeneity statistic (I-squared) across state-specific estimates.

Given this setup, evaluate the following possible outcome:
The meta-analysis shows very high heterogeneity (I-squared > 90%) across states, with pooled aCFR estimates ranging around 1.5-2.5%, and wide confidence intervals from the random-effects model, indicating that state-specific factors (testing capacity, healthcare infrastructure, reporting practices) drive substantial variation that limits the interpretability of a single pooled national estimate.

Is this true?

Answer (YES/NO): NO